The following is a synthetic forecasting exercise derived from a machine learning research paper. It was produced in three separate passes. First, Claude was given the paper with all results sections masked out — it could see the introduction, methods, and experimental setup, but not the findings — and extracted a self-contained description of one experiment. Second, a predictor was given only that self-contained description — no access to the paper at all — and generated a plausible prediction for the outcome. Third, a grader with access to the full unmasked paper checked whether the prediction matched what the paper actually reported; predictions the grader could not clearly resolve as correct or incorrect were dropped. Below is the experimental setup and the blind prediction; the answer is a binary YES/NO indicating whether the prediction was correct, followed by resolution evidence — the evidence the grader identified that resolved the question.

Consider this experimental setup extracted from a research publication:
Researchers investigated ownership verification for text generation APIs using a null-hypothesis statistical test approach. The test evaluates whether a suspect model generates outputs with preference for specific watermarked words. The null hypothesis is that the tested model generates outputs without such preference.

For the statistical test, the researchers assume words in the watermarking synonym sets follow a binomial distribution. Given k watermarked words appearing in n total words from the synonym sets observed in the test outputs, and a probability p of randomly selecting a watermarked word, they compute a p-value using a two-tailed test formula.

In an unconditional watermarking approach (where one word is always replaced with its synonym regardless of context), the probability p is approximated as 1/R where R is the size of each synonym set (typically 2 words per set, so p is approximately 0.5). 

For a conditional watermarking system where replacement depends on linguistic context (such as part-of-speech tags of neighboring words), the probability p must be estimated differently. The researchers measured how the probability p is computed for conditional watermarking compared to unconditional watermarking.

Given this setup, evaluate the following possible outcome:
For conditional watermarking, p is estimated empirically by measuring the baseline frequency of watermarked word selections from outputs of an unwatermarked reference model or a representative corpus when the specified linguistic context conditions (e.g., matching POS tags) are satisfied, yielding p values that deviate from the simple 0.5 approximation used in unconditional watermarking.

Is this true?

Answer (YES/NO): YES